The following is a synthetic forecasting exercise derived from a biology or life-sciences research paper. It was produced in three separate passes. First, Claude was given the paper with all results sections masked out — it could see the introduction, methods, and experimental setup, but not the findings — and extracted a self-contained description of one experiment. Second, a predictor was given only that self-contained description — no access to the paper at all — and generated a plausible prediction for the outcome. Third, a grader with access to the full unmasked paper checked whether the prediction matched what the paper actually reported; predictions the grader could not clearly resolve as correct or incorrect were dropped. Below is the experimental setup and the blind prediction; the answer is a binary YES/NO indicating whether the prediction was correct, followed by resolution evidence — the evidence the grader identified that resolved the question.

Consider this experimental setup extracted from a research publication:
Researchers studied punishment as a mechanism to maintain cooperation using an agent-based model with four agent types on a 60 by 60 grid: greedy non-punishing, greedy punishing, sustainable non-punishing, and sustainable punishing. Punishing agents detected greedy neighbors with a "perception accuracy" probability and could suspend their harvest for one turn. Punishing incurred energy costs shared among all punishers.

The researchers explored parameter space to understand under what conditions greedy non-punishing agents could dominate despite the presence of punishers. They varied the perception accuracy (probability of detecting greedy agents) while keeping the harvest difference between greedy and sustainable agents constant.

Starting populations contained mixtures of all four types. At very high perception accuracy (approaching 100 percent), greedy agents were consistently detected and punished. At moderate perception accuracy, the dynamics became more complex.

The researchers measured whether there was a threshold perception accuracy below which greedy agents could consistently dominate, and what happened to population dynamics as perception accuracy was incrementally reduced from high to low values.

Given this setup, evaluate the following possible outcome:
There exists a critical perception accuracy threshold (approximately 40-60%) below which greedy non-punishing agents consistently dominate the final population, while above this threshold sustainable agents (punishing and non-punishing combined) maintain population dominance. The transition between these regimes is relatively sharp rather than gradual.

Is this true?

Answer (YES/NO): NO